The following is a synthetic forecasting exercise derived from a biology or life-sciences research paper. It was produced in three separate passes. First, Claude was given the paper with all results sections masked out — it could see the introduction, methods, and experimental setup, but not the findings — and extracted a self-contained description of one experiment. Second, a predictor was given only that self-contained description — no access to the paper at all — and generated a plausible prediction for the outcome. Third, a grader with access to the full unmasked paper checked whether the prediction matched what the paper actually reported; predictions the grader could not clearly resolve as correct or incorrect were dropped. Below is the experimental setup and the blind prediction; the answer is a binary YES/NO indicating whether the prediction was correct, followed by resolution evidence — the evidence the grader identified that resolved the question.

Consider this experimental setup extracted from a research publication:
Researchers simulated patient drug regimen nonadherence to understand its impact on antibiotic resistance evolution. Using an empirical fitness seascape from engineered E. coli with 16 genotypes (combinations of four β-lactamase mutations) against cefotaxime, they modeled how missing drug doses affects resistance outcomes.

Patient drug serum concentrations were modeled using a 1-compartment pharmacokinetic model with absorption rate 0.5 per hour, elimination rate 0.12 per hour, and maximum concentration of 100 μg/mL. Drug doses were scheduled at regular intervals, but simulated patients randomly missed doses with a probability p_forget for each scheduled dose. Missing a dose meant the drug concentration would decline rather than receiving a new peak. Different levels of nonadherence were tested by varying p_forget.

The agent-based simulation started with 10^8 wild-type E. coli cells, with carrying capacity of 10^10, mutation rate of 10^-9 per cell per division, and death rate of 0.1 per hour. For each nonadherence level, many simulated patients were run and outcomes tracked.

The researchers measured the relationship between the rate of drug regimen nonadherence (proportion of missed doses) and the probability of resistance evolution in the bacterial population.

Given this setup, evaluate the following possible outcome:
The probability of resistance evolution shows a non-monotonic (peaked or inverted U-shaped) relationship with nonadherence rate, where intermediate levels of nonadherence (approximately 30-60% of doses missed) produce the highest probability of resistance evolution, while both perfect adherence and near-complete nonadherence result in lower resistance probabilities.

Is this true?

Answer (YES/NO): NO